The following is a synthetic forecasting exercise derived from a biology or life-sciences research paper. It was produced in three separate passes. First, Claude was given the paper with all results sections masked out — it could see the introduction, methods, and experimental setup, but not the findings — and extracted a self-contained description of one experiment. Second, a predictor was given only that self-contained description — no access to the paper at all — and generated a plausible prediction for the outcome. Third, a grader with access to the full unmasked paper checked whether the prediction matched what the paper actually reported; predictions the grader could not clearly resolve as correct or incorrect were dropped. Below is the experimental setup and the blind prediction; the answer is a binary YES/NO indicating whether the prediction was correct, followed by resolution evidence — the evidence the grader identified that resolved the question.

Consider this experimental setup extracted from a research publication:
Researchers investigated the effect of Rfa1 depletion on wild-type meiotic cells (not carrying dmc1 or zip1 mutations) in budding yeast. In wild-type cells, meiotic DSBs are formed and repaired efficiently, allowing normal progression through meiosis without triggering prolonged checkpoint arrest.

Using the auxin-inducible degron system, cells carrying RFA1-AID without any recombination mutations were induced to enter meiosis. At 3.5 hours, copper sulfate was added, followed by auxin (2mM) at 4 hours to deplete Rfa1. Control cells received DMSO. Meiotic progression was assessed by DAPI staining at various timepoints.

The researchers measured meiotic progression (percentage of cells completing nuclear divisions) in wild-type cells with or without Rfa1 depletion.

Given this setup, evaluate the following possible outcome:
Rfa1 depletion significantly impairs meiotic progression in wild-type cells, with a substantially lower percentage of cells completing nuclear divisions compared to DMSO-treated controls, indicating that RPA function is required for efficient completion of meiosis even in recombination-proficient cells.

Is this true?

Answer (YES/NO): YES